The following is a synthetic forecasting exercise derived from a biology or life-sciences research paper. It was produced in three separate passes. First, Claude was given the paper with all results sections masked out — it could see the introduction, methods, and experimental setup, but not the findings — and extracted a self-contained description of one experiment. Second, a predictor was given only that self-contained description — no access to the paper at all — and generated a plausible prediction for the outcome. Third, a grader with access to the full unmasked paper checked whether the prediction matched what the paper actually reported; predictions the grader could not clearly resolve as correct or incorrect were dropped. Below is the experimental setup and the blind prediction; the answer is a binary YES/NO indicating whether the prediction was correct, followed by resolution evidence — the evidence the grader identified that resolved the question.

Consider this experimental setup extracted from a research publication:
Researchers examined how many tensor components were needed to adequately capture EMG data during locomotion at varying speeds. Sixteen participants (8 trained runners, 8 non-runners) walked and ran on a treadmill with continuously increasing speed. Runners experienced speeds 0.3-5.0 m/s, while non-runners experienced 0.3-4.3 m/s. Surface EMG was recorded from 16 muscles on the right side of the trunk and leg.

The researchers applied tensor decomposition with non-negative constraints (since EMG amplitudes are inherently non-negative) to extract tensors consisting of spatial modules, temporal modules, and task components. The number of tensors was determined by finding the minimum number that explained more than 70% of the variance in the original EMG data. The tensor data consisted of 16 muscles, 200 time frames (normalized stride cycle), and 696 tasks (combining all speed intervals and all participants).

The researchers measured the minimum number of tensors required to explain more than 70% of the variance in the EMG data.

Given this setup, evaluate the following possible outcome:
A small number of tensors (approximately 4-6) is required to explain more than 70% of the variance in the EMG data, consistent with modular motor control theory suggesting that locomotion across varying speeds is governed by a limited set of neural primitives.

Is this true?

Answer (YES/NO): YES